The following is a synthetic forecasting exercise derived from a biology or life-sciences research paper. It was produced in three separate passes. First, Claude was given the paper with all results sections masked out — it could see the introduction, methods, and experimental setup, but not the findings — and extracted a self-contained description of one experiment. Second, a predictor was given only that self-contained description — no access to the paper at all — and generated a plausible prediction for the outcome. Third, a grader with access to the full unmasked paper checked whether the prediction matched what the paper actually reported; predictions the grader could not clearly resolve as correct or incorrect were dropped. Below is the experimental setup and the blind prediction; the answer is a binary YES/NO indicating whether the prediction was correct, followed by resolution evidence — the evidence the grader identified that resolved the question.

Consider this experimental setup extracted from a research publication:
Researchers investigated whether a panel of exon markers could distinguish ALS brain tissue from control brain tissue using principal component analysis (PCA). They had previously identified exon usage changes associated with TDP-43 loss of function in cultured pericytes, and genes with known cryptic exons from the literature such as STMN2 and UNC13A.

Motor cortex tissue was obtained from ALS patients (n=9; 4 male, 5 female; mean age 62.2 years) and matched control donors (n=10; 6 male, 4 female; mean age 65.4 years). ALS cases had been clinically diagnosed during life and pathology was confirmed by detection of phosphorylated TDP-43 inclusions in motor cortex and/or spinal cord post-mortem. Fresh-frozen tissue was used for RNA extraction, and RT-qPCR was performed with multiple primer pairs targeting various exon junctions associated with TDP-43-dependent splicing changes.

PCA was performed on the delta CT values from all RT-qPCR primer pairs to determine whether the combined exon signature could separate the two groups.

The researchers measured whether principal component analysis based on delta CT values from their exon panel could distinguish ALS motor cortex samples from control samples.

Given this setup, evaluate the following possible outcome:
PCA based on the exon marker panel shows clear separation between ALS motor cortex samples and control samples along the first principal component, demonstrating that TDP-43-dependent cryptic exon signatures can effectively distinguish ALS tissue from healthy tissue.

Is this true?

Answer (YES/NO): NO